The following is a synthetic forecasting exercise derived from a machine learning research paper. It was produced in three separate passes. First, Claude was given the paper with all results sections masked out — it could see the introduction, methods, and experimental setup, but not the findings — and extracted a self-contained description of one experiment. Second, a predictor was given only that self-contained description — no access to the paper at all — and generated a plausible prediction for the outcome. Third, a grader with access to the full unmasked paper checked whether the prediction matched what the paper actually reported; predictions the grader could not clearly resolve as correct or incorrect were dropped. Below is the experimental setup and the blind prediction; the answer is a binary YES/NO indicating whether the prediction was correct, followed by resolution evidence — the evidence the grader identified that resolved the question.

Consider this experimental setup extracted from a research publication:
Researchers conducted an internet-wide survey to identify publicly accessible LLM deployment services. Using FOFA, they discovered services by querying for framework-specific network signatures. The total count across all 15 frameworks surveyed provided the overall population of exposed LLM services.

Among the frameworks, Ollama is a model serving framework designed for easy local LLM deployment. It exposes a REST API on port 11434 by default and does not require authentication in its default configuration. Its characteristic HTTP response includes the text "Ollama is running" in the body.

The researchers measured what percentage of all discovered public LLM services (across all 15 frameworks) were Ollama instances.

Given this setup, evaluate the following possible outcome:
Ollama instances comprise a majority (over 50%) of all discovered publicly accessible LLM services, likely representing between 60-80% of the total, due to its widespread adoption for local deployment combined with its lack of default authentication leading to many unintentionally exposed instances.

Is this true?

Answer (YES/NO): NO